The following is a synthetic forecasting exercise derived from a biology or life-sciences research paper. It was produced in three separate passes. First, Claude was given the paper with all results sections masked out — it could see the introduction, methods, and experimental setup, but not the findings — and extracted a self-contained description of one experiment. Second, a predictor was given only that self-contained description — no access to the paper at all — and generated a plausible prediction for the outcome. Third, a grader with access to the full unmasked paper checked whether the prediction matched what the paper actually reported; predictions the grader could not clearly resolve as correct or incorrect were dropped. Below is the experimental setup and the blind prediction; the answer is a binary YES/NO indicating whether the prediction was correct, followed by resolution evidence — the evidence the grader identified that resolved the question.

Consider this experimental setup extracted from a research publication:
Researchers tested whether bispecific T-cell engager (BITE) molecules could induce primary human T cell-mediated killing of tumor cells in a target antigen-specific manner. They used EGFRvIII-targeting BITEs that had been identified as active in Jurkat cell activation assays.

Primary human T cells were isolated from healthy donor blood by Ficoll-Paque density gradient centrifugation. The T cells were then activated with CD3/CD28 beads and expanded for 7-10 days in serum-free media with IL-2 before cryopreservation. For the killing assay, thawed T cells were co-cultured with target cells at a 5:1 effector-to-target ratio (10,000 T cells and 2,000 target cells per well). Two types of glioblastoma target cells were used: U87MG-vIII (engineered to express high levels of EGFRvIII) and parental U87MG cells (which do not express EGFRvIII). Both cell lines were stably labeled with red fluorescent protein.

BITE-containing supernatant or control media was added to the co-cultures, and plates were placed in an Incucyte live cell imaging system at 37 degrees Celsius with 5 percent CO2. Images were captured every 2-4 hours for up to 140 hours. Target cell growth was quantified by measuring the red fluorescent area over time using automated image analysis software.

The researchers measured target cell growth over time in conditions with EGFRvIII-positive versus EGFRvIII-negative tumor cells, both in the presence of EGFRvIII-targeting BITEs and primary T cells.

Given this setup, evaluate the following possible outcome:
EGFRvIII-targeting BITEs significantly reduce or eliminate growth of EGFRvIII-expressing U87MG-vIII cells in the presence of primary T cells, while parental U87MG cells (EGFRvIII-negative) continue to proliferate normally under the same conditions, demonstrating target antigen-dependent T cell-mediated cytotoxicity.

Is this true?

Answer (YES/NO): YES